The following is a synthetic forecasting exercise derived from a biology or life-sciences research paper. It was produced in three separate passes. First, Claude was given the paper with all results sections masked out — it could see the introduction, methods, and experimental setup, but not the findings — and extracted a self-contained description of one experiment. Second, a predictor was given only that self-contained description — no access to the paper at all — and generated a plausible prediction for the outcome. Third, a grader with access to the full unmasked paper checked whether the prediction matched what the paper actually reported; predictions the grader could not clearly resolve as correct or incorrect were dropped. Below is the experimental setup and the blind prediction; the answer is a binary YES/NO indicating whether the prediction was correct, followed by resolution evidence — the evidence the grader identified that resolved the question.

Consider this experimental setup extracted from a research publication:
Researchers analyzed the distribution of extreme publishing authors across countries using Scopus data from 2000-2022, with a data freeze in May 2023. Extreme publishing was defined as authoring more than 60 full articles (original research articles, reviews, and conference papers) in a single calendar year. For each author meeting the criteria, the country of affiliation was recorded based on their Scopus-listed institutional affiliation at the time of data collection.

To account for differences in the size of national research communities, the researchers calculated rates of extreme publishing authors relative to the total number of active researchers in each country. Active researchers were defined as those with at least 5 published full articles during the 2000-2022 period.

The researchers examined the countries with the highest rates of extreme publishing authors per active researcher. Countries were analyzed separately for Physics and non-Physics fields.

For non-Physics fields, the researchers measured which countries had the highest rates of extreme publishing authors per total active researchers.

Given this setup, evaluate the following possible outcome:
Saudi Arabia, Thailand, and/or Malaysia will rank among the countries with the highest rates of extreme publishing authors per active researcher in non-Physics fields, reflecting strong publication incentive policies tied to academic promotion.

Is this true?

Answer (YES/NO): YES